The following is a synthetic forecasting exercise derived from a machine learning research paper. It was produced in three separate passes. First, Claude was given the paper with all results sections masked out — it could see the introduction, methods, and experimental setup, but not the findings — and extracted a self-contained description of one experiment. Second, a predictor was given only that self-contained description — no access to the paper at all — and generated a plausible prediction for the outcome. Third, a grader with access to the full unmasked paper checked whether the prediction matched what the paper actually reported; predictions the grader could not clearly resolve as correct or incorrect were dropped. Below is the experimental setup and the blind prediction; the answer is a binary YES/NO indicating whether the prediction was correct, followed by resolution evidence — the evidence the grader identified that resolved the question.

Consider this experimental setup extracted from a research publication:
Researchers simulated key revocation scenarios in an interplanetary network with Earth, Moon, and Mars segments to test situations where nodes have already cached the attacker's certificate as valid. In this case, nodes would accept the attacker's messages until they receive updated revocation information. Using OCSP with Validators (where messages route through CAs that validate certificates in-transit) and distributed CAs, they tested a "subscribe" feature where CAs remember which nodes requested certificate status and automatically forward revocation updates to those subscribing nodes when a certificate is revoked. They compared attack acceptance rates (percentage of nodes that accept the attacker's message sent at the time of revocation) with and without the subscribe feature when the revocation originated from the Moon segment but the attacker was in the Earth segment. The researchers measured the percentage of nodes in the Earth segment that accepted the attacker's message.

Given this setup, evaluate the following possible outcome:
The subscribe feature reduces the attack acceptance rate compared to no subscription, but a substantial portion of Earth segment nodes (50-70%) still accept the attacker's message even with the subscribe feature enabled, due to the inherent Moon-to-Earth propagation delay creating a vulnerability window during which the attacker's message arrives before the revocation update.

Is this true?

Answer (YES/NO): NO